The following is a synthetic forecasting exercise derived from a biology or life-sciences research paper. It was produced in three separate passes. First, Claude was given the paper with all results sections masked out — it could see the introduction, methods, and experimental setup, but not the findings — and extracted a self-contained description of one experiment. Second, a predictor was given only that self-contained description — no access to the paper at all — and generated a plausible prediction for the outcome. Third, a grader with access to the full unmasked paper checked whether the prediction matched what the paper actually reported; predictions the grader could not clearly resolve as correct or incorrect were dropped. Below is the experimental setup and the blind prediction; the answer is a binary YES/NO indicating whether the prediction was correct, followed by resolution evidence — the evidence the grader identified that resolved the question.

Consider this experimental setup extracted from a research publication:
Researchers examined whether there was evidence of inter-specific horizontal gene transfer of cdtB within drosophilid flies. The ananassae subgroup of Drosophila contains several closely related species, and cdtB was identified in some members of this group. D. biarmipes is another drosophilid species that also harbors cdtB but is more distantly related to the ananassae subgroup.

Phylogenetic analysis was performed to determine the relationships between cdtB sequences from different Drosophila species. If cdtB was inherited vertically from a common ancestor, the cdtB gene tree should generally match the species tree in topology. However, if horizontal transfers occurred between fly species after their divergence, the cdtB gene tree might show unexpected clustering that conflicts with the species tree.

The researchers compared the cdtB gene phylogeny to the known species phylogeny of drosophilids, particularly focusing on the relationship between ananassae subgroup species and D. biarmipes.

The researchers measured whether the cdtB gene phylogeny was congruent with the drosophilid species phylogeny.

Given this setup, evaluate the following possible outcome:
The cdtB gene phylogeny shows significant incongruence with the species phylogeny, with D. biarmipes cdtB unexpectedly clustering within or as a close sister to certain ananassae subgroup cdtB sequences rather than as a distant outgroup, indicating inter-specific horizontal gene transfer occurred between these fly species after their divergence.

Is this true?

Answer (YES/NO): YES